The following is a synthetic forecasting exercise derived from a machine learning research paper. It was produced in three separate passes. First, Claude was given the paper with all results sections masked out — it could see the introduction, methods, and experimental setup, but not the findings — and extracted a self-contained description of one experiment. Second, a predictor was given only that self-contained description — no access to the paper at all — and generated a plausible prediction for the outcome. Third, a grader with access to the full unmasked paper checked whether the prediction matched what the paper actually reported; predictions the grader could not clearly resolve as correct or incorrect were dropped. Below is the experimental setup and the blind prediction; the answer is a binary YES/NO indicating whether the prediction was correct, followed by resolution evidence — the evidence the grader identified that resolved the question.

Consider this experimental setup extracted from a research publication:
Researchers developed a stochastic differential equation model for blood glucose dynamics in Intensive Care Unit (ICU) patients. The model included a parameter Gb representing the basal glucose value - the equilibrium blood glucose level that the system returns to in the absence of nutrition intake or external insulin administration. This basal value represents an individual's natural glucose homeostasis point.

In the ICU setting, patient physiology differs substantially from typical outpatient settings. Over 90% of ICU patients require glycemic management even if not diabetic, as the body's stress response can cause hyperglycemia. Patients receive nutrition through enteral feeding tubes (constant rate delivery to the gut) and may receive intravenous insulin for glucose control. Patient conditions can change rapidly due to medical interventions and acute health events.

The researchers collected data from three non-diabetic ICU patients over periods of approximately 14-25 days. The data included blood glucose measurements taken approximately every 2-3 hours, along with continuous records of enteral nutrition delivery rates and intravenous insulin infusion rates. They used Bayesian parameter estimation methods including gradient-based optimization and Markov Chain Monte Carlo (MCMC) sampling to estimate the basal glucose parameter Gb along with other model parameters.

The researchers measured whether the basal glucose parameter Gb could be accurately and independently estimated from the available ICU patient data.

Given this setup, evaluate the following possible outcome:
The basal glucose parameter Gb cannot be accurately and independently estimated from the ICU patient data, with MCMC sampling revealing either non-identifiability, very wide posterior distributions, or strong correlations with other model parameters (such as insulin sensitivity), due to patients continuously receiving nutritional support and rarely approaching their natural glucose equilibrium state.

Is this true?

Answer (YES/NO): NO